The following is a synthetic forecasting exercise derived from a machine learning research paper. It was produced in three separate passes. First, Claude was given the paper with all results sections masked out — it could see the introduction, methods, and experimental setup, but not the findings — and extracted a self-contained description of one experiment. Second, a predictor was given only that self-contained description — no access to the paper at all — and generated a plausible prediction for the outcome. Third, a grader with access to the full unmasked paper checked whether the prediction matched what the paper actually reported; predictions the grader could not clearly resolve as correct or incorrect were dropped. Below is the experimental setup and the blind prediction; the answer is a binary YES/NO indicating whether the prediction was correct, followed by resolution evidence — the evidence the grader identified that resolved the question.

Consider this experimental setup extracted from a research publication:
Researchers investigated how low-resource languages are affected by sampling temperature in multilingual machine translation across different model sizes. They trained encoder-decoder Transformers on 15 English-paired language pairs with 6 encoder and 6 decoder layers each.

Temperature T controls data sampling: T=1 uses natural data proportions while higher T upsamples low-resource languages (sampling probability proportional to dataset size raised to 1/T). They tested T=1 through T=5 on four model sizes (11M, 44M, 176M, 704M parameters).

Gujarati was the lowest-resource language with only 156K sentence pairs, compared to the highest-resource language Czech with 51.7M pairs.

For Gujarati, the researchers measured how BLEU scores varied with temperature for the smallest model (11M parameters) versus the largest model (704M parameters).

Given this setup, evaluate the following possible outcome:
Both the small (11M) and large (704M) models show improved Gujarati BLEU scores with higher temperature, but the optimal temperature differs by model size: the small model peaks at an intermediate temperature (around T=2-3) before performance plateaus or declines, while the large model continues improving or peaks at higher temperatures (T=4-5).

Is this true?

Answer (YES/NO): NO